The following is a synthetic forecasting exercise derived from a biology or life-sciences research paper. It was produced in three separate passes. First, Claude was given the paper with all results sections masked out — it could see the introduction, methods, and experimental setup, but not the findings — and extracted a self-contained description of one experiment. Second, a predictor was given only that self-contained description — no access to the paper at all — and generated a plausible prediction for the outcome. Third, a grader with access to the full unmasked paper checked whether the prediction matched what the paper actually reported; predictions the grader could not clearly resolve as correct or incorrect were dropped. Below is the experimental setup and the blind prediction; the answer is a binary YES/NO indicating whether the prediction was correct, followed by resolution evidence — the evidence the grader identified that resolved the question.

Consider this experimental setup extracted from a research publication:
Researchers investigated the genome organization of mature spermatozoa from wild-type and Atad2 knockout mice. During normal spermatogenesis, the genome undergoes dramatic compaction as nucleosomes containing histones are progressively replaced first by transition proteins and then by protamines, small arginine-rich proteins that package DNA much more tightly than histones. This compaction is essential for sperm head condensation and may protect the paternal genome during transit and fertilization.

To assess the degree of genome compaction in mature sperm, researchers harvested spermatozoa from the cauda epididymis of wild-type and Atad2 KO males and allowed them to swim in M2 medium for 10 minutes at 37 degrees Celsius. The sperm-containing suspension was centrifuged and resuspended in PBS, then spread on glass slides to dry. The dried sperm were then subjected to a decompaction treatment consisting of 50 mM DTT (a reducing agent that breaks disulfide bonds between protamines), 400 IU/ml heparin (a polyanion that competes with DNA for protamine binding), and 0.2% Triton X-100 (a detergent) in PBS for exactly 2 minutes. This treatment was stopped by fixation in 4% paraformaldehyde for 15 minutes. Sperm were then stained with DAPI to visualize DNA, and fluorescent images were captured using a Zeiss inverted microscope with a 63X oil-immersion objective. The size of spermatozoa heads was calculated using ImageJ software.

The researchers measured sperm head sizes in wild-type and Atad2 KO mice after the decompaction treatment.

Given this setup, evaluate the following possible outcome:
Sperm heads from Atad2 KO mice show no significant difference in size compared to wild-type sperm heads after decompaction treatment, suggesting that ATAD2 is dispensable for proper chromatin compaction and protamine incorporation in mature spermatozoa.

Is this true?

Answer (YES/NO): NO